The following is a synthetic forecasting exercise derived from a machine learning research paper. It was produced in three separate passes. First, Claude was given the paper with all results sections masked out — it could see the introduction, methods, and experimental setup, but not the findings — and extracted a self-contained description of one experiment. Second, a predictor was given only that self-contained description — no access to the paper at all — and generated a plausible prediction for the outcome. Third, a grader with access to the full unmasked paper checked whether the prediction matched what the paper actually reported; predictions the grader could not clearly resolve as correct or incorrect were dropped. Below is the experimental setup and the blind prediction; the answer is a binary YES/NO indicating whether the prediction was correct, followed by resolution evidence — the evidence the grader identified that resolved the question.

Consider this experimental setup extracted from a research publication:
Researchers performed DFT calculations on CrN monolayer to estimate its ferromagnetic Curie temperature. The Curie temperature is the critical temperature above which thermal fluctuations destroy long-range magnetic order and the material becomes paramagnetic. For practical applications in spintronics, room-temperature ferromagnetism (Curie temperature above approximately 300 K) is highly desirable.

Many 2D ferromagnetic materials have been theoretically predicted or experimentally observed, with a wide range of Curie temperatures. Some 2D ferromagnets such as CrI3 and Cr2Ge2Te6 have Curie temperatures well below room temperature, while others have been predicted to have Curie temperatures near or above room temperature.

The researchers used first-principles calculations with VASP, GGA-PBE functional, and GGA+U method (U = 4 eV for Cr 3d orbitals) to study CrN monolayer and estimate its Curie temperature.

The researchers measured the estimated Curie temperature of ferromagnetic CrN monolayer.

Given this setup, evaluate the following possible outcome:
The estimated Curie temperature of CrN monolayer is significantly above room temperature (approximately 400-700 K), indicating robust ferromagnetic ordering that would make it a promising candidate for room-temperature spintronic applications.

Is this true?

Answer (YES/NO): YES